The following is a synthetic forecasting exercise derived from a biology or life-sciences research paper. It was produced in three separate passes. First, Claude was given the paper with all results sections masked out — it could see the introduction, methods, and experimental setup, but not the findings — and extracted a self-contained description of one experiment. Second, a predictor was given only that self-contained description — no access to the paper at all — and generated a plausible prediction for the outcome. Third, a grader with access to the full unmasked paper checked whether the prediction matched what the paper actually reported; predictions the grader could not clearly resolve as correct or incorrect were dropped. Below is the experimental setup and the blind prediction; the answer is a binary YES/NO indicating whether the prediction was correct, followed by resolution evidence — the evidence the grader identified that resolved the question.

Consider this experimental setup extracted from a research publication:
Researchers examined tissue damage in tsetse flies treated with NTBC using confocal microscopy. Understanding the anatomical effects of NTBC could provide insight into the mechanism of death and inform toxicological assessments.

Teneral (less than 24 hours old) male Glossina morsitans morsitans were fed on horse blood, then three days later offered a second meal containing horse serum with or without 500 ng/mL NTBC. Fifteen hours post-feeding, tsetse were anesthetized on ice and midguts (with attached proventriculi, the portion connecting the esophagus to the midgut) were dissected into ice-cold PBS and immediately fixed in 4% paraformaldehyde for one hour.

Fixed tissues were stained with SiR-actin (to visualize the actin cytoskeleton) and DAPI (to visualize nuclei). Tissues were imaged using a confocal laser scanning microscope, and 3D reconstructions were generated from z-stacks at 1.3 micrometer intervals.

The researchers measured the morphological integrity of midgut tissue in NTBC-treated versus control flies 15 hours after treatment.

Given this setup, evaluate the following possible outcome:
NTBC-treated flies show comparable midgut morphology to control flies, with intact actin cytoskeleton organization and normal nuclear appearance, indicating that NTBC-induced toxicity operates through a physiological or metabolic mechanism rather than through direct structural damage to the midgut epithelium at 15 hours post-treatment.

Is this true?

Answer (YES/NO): NO